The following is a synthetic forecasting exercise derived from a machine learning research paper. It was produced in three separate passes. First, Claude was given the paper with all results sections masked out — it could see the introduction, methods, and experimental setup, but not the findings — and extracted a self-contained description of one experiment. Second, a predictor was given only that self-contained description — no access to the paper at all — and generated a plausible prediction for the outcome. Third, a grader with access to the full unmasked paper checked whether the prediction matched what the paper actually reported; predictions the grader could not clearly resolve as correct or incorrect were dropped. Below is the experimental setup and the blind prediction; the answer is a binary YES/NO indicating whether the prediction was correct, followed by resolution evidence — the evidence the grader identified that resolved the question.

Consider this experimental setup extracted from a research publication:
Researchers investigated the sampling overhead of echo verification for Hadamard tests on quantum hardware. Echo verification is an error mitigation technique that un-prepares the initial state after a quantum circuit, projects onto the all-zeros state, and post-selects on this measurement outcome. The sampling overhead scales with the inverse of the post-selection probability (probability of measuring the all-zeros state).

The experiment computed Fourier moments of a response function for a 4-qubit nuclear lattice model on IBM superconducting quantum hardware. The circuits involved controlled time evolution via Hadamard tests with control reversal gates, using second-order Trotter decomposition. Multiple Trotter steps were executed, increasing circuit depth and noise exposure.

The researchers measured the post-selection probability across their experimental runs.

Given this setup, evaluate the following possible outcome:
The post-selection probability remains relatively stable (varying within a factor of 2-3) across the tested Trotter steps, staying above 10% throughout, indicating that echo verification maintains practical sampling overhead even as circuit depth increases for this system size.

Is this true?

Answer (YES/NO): NO